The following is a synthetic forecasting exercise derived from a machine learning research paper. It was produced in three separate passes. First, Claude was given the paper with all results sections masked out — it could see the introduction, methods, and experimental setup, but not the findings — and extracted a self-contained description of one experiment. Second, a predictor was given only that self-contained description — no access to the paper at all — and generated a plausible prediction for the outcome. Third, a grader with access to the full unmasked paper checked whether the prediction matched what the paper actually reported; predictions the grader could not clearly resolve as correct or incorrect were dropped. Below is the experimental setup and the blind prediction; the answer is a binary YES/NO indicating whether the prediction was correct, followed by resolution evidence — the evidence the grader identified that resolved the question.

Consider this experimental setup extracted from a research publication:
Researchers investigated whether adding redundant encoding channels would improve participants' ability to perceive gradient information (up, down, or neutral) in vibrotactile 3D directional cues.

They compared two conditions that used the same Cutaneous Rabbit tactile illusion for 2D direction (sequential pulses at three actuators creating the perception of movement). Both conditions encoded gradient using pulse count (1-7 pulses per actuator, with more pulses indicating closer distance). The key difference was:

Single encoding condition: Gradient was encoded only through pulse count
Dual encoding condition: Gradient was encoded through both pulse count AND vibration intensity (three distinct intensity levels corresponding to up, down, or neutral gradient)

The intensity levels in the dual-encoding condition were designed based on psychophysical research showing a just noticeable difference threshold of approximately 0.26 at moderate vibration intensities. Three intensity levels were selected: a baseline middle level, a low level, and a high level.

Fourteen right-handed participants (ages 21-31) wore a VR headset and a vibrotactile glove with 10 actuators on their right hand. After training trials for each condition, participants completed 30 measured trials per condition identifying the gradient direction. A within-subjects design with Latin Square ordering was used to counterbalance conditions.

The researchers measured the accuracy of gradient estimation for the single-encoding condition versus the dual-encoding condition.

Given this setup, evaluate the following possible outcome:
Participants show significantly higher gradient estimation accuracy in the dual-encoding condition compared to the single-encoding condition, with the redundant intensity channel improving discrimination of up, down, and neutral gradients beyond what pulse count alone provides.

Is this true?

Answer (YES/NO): NO